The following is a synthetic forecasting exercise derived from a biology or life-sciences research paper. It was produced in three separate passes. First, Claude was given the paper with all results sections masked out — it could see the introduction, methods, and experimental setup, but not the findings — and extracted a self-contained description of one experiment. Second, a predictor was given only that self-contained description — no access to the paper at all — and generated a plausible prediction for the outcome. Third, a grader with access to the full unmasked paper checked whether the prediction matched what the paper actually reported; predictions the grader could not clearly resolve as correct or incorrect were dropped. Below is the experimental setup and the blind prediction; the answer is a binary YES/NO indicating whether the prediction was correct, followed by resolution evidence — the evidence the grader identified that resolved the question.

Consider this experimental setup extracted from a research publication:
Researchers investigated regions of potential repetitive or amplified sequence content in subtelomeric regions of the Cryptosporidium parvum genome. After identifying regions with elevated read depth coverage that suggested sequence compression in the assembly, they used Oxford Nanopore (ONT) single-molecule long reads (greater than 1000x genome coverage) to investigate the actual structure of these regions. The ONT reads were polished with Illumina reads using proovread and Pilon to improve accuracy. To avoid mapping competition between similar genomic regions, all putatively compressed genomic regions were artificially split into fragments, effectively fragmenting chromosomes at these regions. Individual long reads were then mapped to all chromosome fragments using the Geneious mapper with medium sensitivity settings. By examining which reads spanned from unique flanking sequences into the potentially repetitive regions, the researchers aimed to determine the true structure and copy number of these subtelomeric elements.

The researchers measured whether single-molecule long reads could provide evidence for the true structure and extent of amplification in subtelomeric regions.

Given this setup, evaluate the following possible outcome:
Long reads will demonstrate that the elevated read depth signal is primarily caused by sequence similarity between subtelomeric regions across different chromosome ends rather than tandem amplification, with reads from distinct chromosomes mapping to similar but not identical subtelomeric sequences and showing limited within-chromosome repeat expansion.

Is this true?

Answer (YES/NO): YES